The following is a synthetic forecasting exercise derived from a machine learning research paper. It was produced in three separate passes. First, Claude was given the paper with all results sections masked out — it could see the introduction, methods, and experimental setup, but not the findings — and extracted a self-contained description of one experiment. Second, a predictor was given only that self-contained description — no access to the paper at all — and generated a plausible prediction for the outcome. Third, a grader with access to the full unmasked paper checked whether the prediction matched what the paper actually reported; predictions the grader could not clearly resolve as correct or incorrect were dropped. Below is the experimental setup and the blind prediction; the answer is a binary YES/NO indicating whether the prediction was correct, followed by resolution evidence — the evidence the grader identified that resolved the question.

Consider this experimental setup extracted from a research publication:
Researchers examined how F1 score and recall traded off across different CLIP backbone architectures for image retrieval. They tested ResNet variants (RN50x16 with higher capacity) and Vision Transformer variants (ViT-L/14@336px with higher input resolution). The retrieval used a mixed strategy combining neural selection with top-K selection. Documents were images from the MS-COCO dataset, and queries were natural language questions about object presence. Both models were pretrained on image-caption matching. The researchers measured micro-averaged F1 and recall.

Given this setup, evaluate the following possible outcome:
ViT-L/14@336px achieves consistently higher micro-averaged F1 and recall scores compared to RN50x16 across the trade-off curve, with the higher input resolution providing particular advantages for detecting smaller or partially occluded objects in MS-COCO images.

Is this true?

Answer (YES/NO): NO